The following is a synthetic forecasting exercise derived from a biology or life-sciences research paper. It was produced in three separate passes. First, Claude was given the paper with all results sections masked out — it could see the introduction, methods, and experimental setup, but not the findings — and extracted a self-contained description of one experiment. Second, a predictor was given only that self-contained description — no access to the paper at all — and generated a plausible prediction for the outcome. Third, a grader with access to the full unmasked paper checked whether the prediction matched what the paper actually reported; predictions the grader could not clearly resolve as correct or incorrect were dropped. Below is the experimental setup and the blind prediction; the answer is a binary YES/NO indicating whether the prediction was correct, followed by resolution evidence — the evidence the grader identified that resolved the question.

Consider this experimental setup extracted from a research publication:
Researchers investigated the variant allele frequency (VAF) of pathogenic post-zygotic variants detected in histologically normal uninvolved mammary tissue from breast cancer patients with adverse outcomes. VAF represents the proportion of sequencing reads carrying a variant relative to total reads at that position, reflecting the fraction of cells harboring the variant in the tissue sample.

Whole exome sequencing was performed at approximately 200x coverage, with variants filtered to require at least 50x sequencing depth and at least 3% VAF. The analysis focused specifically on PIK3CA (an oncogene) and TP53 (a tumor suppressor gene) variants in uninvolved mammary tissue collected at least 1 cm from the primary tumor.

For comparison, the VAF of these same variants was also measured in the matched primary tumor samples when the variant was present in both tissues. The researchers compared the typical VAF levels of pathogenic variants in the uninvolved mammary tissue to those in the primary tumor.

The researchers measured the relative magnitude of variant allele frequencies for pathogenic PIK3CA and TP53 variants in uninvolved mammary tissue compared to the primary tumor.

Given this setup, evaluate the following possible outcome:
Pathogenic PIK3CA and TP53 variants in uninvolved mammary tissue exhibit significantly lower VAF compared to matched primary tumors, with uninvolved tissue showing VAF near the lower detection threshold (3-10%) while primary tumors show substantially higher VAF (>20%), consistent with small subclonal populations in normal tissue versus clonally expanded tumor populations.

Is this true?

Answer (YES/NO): NO